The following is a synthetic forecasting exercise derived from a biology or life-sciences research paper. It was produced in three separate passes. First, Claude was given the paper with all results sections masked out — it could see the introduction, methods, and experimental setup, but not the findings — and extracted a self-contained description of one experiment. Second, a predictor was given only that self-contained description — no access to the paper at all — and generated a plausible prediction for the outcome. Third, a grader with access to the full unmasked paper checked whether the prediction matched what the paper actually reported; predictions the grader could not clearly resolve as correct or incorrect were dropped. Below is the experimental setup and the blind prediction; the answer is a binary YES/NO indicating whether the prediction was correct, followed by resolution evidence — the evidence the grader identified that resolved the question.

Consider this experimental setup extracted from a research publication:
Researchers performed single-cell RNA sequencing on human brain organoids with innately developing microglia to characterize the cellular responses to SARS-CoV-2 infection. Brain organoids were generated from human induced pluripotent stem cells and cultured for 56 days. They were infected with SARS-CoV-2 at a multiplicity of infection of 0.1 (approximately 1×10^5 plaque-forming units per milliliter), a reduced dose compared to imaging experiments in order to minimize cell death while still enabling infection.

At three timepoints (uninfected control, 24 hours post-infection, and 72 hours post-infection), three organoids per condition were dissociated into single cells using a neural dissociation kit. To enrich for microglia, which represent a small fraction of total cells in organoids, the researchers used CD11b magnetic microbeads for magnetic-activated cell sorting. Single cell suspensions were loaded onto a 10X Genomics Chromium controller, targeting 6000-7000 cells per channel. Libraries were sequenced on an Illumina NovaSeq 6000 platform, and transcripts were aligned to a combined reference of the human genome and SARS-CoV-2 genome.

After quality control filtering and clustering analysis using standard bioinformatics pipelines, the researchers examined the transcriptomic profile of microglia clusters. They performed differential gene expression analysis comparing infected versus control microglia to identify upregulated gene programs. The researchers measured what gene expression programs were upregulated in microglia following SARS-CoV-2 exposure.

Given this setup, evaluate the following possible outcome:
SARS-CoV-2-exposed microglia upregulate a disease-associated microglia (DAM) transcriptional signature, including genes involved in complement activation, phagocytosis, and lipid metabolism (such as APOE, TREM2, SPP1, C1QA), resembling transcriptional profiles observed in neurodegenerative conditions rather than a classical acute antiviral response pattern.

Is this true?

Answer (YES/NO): NO